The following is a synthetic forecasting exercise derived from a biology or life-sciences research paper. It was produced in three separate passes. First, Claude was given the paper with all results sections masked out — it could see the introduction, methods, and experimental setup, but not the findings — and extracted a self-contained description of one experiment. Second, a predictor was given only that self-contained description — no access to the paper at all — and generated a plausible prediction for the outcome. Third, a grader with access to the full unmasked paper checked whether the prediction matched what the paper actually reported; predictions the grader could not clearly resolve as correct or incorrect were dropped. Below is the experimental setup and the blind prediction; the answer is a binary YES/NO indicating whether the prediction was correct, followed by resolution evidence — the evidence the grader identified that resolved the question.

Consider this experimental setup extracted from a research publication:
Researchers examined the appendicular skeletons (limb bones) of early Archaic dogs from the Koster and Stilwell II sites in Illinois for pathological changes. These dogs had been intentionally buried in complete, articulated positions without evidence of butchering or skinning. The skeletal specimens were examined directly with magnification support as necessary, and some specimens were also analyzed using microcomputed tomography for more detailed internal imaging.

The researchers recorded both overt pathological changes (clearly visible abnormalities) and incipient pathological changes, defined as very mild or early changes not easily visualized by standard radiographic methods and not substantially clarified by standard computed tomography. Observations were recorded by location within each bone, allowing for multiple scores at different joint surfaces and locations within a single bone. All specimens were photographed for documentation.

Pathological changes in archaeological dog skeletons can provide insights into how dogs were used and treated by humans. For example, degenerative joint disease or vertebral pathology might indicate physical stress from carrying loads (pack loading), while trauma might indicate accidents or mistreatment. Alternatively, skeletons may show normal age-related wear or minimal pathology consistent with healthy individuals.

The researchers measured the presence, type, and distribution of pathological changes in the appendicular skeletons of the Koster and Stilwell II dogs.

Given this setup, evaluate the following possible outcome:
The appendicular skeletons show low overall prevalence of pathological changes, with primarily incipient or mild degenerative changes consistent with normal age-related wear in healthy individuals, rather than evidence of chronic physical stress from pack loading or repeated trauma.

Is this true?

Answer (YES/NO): NO